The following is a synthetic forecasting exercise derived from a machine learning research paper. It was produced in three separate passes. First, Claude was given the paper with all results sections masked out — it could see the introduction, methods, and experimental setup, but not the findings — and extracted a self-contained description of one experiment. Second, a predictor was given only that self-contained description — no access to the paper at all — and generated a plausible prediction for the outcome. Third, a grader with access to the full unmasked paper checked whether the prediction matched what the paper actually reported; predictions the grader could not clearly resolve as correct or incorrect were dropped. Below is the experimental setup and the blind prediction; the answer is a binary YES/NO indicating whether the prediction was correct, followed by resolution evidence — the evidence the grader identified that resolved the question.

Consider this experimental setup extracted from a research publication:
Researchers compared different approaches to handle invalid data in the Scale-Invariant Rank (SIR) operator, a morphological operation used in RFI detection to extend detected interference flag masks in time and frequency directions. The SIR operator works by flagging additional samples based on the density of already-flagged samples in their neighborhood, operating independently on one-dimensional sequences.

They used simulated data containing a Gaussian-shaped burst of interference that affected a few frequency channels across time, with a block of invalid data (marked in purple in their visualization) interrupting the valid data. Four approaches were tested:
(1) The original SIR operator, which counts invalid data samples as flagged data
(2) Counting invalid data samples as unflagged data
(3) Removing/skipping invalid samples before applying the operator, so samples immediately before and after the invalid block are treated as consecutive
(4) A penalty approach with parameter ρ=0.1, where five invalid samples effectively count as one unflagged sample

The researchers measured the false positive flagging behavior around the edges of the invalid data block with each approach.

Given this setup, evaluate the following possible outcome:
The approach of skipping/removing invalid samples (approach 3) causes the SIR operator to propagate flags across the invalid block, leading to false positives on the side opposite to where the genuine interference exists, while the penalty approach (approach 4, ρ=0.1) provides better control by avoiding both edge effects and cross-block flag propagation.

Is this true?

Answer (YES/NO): NO